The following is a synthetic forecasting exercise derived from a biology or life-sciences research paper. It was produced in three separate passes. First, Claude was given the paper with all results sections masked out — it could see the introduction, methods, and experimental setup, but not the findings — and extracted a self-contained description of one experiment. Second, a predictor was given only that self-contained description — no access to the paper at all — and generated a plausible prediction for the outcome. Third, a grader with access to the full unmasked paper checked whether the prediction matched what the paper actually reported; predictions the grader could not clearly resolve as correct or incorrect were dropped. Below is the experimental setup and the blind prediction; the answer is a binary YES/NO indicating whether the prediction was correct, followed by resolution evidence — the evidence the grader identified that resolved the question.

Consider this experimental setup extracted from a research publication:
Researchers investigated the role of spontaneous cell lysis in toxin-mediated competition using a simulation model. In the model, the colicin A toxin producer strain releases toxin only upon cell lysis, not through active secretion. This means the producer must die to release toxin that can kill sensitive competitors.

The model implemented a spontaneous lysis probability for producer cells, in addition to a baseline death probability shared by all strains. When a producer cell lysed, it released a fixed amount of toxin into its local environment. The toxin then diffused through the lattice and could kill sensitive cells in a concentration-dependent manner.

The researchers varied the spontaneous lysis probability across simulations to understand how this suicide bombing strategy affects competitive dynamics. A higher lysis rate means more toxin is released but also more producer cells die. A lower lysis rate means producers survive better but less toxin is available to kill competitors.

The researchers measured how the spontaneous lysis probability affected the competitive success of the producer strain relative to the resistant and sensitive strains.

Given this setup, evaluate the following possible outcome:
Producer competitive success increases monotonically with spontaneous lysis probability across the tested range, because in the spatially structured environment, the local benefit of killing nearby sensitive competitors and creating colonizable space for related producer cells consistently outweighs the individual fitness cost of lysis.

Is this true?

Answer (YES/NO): NO